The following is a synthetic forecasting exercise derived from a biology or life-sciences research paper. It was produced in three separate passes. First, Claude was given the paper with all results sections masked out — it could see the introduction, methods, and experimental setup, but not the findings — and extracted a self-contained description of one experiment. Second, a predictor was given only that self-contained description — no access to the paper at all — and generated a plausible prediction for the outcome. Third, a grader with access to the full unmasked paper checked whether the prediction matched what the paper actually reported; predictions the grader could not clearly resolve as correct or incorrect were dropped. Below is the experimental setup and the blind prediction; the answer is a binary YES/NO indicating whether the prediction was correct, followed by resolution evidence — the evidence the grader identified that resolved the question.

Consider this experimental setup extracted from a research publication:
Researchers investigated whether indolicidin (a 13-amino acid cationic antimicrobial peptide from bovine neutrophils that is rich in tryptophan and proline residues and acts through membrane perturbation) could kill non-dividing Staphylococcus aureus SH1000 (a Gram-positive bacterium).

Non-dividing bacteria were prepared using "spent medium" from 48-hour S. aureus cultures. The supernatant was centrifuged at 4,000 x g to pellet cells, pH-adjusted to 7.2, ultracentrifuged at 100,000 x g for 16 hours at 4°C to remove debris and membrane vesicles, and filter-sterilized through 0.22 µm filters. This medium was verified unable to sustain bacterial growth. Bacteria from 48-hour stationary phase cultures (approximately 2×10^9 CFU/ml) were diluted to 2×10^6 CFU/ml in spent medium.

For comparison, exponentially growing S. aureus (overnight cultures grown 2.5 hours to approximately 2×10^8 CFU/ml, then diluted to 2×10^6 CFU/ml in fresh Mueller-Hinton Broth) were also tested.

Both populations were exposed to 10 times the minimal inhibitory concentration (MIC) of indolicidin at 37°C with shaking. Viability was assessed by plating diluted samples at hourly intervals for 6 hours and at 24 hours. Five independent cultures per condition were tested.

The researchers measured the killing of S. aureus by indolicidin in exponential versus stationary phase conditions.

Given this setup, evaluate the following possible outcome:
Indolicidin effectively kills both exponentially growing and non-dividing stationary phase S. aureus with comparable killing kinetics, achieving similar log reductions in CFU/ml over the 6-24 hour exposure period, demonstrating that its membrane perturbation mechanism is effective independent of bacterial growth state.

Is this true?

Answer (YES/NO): YES